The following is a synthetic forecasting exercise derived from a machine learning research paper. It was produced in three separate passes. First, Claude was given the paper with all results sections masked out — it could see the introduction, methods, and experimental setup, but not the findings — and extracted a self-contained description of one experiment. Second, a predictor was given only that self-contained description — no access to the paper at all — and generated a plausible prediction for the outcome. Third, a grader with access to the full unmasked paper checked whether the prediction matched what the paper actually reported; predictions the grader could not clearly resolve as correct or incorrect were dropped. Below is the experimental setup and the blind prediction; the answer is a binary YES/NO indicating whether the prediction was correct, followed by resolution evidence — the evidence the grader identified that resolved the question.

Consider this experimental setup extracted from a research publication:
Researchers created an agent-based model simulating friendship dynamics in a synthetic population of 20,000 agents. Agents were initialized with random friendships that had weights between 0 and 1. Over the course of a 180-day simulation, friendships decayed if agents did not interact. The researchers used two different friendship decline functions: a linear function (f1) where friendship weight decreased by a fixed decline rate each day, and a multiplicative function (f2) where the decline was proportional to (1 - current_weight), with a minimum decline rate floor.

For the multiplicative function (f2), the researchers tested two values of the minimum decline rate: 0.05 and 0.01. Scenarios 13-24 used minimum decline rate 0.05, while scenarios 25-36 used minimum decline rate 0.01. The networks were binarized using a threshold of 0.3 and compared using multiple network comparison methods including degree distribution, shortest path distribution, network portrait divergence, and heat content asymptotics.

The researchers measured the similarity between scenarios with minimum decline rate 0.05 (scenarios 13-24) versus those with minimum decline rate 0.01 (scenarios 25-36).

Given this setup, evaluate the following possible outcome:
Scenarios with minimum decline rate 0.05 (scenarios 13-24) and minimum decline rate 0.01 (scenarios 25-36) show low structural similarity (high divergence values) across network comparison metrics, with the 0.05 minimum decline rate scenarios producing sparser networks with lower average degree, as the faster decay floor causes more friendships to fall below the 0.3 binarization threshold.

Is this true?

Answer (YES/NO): NO